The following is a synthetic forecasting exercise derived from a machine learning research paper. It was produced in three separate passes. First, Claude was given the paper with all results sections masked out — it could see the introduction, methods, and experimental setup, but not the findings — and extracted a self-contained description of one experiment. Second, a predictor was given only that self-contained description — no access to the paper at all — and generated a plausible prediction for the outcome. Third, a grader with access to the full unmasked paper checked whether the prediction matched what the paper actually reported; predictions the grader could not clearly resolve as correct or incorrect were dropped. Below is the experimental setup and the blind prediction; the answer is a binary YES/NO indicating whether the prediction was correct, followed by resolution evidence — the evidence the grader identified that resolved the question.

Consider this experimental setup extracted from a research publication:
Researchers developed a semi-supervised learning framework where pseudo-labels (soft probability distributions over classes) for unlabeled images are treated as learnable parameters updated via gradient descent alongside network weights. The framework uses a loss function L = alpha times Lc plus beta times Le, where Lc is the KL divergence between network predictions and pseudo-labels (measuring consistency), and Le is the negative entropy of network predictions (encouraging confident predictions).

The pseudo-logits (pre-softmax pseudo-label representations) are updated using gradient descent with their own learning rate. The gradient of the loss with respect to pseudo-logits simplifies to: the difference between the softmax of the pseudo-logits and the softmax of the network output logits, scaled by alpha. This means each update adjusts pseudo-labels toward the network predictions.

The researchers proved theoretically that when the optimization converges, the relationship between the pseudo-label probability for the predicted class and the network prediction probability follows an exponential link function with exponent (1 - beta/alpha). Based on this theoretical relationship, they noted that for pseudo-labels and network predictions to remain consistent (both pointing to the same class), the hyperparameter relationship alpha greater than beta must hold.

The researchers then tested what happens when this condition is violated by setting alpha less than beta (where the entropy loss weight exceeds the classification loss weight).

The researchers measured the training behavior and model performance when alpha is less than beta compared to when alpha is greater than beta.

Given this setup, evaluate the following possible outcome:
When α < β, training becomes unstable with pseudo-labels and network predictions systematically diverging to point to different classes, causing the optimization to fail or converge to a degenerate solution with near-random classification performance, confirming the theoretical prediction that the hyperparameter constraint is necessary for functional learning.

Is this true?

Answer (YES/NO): YES